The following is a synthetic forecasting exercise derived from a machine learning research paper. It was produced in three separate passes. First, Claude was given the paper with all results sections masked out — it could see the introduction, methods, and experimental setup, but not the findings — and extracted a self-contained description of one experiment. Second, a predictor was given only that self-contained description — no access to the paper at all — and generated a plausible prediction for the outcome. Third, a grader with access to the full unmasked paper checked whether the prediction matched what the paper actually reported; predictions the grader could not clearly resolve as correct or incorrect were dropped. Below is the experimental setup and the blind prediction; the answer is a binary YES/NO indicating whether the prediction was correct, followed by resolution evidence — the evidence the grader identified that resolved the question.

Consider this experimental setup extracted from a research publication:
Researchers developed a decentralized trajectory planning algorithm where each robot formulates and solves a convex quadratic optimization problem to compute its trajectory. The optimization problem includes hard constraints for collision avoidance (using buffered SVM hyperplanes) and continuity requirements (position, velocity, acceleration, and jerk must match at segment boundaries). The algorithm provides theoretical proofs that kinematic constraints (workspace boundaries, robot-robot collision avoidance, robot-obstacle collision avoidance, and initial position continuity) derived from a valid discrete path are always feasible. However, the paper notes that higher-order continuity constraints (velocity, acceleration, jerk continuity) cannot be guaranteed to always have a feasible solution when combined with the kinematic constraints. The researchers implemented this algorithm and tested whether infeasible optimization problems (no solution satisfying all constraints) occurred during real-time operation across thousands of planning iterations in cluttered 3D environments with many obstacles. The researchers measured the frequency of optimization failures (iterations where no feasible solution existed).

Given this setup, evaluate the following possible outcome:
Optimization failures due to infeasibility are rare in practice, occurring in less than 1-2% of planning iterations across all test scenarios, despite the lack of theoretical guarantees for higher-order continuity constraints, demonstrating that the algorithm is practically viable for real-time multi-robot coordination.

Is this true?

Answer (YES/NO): YES